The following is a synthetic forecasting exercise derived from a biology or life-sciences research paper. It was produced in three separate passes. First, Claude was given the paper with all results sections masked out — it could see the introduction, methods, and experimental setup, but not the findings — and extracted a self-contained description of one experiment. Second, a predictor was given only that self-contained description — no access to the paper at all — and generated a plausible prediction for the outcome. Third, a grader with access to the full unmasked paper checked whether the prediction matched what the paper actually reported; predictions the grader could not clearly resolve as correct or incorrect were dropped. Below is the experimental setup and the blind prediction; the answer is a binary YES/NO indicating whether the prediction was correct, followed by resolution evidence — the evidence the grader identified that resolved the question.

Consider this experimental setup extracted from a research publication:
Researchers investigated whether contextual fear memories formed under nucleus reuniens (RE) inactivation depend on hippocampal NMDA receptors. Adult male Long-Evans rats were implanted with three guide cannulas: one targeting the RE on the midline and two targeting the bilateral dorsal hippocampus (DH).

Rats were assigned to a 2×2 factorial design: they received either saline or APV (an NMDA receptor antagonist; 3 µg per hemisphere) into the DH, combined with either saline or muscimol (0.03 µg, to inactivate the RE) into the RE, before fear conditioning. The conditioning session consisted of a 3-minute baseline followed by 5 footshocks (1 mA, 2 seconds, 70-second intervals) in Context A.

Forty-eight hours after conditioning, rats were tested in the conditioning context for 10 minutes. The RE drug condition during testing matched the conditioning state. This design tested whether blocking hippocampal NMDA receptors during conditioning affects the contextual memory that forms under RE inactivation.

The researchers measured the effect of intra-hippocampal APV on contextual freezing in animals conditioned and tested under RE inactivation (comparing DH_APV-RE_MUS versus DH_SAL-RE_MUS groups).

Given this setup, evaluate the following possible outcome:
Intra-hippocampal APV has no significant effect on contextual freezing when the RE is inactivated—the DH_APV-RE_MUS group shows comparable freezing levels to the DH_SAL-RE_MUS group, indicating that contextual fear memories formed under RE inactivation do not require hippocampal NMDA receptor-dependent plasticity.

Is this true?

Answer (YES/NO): YES